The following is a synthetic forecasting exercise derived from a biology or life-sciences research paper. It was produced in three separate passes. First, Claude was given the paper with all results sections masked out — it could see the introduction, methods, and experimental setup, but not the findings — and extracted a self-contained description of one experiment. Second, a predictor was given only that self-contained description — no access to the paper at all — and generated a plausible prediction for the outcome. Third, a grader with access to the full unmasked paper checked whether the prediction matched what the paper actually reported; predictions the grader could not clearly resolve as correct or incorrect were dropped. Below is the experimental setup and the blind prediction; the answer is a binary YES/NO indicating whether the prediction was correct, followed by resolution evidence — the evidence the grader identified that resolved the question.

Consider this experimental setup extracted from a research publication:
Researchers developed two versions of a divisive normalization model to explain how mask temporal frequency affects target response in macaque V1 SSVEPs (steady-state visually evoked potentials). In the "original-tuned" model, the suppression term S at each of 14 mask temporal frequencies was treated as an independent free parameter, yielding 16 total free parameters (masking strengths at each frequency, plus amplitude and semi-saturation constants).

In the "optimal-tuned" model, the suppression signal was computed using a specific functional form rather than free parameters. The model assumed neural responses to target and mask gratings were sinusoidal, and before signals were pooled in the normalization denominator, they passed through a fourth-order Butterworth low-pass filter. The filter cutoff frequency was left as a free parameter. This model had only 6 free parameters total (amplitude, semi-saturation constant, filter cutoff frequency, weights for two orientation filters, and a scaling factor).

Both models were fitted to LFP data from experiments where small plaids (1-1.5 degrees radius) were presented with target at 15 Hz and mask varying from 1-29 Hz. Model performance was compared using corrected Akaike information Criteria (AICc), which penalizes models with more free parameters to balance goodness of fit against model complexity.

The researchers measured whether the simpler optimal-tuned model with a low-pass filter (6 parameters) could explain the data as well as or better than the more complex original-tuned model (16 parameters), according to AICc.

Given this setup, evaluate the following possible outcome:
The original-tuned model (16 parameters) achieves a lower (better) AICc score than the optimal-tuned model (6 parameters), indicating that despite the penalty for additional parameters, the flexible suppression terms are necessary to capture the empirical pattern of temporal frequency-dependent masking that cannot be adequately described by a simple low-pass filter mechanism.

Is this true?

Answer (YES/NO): YES